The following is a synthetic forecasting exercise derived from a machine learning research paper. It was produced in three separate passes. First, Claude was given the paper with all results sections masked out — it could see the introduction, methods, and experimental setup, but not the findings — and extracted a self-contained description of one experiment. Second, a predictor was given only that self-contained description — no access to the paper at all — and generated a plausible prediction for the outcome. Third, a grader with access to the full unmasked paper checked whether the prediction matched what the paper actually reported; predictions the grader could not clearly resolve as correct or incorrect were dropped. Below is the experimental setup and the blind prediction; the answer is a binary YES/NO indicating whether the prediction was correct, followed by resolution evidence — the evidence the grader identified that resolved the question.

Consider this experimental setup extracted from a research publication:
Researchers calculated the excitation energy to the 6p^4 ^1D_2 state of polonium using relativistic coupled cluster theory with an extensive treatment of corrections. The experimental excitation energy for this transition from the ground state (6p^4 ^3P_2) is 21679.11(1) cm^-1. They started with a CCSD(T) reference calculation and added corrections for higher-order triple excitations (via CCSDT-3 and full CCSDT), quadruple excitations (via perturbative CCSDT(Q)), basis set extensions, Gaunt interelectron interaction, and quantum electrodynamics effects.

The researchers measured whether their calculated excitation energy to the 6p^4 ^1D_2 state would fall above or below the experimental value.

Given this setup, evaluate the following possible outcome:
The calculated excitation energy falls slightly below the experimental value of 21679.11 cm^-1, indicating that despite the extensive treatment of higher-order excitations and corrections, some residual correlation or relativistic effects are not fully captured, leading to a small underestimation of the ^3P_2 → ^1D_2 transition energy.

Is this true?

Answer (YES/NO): NO